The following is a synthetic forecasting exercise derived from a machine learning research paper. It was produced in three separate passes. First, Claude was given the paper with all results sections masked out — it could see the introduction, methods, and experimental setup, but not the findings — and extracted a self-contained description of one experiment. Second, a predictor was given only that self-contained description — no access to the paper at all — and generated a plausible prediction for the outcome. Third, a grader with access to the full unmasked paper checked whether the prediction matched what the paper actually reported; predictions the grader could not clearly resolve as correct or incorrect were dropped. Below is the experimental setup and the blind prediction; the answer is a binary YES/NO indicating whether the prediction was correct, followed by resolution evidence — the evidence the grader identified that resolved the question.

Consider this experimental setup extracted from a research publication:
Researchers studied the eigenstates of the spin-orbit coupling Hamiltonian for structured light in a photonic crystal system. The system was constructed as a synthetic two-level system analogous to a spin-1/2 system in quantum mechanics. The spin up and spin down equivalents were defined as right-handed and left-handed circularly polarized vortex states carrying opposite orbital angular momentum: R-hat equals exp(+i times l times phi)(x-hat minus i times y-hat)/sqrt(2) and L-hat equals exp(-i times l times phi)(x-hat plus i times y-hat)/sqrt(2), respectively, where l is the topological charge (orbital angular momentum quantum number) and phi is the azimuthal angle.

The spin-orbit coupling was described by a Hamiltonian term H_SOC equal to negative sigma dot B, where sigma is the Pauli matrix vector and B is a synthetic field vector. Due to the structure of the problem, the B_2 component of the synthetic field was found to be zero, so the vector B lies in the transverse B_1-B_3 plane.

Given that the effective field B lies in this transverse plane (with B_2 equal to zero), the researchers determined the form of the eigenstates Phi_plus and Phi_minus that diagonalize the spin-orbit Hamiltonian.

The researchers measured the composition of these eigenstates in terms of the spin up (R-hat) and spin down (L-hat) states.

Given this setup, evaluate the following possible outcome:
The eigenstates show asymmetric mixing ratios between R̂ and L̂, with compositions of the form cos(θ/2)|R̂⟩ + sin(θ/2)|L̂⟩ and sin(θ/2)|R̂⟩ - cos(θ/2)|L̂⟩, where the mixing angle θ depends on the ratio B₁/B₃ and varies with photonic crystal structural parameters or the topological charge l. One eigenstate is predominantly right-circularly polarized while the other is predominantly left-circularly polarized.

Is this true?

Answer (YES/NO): NO